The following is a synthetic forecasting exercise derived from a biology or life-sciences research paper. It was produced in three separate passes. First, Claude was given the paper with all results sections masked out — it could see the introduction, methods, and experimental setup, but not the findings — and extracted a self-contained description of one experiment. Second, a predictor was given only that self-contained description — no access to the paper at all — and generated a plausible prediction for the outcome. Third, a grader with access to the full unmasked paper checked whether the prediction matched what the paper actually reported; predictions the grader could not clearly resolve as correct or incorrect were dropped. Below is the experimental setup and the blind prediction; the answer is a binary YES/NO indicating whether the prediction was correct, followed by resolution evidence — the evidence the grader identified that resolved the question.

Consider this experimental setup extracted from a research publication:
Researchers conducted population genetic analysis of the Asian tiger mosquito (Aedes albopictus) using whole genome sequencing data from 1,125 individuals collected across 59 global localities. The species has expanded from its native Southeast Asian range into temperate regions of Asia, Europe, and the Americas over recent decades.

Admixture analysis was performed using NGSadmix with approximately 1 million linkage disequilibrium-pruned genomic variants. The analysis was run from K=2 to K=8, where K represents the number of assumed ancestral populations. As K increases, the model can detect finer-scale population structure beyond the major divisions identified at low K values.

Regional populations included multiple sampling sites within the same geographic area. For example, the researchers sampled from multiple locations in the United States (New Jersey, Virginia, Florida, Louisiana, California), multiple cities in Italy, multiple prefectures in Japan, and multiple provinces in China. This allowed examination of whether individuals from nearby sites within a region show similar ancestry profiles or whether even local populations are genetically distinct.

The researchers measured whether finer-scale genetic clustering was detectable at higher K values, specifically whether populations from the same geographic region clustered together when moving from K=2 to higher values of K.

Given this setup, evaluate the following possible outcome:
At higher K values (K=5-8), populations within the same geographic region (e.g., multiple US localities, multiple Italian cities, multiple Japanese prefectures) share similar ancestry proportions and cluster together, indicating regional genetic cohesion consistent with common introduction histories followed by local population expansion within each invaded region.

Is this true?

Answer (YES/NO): NO